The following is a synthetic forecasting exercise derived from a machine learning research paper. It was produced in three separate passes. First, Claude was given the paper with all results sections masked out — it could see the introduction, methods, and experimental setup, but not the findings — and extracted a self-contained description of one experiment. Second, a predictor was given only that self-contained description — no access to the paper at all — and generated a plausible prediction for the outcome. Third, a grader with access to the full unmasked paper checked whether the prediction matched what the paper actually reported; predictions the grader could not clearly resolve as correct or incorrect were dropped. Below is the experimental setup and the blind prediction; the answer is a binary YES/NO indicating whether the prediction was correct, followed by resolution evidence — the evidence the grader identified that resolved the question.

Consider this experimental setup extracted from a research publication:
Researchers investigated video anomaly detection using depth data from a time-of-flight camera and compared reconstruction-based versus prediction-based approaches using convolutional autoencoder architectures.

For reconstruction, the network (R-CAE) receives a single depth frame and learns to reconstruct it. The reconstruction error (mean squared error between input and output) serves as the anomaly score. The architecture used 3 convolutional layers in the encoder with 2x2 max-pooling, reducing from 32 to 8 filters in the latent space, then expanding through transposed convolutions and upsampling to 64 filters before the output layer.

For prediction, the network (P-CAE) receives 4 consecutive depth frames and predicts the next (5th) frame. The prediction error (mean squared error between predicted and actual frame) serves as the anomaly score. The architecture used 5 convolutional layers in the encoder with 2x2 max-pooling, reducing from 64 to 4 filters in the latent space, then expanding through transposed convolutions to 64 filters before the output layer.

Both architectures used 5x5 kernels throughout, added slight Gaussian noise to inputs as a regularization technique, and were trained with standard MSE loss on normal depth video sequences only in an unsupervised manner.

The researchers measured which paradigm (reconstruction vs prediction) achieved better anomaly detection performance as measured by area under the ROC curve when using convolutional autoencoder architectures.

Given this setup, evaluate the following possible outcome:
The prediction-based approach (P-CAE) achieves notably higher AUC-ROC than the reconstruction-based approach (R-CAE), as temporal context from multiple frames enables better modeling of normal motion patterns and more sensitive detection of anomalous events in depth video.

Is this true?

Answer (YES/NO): NO